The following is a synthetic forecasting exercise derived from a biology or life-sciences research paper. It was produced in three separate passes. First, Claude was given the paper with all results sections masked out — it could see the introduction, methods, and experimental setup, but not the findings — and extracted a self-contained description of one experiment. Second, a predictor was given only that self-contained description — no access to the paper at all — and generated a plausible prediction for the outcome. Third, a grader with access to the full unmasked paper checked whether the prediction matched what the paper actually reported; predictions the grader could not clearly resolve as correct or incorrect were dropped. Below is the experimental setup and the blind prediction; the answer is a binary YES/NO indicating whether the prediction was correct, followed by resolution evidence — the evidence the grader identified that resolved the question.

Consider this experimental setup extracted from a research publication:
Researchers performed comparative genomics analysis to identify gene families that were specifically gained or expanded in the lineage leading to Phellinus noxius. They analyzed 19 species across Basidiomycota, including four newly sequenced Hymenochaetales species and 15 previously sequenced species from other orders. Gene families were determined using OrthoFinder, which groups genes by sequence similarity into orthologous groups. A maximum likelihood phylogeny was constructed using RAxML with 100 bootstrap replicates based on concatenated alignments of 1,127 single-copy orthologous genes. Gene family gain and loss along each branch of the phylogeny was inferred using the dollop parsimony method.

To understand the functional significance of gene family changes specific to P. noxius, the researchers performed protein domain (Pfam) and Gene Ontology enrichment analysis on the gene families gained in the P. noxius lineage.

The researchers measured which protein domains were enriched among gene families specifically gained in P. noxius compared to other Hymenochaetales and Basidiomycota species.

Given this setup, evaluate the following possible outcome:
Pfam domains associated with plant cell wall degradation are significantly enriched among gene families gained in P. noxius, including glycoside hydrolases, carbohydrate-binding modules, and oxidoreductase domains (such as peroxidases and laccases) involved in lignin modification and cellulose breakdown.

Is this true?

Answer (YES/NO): NO